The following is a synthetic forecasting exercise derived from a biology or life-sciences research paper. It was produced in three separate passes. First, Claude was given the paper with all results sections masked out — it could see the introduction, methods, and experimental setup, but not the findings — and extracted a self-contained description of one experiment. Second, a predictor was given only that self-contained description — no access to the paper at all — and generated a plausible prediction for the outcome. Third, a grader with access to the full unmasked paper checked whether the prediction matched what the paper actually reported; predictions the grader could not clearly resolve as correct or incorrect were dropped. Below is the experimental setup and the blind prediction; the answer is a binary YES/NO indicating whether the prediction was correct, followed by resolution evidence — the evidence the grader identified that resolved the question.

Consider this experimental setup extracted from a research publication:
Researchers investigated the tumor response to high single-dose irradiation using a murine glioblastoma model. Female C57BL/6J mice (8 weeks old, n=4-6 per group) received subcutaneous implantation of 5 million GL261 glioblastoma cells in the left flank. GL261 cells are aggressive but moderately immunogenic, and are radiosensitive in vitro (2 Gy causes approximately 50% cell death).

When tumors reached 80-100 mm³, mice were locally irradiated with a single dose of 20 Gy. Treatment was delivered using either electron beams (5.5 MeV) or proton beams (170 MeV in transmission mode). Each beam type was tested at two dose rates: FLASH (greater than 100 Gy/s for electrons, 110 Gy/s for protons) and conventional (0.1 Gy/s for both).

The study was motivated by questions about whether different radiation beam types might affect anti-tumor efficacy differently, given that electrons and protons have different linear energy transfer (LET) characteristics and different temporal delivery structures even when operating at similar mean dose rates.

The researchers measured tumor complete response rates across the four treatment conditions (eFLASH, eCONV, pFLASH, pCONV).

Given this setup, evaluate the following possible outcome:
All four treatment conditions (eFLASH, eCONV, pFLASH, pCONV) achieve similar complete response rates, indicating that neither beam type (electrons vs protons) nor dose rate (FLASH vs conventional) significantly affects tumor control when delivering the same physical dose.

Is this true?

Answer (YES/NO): YES